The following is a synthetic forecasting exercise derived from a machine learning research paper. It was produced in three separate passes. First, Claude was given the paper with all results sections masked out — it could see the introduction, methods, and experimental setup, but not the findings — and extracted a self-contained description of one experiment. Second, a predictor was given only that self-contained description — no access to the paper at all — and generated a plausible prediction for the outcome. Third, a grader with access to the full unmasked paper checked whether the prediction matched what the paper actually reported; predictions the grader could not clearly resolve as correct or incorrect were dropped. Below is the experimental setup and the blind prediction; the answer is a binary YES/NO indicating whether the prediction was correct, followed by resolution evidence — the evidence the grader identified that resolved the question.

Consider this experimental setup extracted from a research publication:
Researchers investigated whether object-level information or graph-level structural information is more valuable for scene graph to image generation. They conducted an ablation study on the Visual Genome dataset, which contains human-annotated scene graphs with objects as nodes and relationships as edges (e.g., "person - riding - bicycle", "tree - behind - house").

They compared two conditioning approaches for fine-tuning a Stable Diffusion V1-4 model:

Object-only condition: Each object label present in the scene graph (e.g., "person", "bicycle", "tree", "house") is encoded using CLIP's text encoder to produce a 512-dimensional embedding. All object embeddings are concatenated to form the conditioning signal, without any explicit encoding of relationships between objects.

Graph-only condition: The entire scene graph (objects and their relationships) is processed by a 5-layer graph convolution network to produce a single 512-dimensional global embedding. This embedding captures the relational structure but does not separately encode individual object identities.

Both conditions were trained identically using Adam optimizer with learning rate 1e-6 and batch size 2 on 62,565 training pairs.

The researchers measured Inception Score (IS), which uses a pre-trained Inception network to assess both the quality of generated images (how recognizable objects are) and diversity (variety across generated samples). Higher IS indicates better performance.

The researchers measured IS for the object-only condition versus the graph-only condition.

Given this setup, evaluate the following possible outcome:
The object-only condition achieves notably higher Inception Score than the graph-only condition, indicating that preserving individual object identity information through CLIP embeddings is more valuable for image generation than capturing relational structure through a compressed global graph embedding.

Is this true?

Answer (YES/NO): NO